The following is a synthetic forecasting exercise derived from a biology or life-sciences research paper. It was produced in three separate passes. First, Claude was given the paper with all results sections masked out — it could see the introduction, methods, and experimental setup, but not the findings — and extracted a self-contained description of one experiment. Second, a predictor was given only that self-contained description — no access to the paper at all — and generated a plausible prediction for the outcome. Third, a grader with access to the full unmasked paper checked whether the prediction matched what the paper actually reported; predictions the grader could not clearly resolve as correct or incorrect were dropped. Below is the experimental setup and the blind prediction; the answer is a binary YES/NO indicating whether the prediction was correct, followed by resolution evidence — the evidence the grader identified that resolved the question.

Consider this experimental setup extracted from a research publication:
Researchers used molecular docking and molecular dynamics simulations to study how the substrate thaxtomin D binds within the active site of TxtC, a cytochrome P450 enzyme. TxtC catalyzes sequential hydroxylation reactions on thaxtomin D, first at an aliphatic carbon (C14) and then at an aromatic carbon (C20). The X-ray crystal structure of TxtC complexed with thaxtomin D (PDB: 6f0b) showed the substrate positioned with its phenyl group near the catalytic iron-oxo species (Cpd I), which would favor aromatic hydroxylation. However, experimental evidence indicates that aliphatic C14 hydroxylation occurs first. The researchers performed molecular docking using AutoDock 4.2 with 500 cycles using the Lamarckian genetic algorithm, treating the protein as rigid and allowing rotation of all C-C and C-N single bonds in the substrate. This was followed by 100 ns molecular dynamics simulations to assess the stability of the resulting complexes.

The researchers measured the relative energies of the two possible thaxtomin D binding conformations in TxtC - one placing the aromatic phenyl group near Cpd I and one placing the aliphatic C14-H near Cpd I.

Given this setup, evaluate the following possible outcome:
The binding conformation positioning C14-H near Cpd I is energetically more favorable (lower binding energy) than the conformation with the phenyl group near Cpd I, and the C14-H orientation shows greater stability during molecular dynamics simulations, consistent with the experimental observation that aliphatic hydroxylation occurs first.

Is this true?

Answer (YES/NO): NO